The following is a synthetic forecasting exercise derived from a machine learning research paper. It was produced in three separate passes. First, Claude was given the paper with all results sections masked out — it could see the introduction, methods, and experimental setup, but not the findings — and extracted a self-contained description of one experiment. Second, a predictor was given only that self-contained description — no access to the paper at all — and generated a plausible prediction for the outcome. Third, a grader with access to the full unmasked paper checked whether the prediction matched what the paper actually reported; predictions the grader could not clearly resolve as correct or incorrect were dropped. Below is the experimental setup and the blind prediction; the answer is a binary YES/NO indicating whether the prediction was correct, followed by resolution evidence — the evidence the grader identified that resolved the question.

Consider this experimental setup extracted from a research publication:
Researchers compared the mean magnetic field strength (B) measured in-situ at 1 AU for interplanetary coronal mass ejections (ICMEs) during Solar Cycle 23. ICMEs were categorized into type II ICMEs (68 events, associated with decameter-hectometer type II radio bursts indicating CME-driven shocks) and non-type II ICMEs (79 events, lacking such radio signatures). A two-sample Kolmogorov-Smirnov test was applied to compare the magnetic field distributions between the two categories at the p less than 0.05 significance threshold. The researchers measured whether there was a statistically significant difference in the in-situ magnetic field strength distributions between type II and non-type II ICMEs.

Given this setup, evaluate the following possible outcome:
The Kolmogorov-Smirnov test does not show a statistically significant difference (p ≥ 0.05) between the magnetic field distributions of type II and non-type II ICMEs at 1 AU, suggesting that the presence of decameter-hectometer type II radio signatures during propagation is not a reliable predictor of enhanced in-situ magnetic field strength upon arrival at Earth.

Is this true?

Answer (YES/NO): YES